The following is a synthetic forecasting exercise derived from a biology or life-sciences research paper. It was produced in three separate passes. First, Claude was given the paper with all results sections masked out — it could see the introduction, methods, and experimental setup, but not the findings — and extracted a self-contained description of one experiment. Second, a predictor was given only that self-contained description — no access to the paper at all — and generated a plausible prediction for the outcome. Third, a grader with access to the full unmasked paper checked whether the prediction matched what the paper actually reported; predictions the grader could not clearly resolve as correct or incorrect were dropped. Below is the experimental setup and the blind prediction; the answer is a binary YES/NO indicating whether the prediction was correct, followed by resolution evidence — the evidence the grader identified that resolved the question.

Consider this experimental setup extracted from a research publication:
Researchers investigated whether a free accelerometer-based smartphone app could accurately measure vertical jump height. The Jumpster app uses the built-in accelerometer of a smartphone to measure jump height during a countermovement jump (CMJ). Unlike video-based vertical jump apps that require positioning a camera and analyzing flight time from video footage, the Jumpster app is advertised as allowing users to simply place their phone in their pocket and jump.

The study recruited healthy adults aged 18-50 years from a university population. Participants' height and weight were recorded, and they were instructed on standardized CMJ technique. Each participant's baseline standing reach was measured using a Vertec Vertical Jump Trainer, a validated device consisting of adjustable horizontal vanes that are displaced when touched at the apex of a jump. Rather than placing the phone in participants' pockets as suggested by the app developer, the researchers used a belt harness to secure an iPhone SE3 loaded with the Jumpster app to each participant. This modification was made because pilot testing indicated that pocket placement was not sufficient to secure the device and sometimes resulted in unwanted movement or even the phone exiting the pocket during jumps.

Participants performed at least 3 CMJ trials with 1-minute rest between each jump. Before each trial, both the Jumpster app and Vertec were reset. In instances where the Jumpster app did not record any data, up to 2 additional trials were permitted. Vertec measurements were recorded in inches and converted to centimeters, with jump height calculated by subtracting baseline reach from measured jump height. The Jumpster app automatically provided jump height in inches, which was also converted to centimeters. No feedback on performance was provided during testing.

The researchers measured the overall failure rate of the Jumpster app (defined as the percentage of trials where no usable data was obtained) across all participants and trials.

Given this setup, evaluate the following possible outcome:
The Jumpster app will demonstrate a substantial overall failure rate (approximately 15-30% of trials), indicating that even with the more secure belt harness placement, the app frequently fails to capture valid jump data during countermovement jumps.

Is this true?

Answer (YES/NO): YES